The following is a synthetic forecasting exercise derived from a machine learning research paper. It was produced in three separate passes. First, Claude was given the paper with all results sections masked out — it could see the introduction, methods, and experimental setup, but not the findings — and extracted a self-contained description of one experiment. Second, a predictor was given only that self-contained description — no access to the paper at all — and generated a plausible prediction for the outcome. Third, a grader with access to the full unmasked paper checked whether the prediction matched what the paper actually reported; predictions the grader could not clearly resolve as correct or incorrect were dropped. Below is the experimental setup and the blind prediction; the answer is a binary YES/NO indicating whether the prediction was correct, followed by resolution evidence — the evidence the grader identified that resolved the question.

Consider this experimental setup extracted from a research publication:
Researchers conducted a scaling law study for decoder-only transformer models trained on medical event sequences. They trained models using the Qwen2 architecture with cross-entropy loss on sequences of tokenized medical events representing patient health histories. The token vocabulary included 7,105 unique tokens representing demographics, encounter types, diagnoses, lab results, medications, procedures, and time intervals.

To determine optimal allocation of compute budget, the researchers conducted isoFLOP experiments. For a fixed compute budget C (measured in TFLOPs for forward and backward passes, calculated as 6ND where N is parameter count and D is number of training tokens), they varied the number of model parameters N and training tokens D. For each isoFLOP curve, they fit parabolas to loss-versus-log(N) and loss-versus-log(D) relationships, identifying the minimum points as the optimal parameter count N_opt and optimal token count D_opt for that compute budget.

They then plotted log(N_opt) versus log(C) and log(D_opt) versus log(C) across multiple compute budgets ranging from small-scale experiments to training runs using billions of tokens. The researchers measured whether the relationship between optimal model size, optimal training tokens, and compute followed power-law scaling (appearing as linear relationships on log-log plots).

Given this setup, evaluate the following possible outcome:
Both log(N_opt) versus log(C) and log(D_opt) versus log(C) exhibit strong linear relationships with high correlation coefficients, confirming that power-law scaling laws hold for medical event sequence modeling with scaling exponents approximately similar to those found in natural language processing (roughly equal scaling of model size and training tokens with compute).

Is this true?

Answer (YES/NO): YES